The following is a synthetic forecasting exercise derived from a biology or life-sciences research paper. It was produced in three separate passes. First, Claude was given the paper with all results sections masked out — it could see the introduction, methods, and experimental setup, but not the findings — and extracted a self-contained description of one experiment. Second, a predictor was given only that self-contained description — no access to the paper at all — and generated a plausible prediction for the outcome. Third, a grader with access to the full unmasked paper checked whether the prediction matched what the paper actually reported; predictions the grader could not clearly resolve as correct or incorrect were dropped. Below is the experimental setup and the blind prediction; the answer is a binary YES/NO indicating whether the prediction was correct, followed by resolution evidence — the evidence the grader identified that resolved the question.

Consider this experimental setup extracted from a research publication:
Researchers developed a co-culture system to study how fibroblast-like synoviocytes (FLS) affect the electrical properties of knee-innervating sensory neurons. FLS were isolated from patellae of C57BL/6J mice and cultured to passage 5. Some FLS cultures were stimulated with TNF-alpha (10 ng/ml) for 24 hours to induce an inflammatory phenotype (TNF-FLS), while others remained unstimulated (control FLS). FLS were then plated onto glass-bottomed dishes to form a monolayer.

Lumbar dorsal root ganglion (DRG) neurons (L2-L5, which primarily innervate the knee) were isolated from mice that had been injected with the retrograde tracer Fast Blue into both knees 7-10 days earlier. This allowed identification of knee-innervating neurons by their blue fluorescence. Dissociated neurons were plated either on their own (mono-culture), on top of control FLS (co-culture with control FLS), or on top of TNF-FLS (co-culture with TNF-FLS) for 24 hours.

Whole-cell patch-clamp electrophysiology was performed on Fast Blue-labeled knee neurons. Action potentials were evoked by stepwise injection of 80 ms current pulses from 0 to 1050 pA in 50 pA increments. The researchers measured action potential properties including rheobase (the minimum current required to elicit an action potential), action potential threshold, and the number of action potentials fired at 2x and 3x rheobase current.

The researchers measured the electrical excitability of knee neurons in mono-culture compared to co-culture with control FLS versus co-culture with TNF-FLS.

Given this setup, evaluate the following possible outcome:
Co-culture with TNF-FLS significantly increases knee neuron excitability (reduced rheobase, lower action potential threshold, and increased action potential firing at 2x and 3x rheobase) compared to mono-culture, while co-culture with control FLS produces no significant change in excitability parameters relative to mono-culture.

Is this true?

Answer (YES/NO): NO